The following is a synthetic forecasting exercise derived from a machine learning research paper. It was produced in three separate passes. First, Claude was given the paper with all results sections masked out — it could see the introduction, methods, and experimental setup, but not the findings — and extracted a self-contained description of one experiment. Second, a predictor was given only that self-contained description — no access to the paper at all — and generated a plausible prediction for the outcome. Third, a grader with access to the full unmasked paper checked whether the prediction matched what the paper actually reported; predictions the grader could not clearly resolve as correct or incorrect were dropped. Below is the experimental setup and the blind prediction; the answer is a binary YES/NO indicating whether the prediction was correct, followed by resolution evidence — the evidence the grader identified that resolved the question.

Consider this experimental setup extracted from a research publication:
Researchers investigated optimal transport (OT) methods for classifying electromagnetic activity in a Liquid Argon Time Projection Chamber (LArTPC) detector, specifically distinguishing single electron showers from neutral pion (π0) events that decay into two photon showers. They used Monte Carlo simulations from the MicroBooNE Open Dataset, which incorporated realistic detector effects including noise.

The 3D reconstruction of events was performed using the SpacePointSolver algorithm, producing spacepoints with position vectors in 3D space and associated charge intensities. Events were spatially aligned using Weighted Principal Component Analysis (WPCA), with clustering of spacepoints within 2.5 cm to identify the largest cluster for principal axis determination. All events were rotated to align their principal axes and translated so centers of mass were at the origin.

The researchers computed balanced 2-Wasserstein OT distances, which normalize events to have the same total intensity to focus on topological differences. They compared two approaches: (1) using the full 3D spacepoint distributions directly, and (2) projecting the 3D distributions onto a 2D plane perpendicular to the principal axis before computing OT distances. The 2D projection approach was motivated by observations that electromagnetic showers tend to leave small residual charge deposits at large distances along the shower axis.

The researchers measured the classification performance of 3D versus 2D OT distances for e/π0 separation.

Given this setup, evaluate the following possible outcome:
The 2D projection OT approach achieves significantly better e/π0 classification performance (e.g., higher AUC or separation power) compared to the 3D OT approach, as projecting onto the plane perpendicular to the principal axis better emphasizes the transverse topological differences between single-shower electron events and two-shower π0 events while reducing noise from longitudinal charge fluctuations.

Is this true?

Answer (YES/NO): NO